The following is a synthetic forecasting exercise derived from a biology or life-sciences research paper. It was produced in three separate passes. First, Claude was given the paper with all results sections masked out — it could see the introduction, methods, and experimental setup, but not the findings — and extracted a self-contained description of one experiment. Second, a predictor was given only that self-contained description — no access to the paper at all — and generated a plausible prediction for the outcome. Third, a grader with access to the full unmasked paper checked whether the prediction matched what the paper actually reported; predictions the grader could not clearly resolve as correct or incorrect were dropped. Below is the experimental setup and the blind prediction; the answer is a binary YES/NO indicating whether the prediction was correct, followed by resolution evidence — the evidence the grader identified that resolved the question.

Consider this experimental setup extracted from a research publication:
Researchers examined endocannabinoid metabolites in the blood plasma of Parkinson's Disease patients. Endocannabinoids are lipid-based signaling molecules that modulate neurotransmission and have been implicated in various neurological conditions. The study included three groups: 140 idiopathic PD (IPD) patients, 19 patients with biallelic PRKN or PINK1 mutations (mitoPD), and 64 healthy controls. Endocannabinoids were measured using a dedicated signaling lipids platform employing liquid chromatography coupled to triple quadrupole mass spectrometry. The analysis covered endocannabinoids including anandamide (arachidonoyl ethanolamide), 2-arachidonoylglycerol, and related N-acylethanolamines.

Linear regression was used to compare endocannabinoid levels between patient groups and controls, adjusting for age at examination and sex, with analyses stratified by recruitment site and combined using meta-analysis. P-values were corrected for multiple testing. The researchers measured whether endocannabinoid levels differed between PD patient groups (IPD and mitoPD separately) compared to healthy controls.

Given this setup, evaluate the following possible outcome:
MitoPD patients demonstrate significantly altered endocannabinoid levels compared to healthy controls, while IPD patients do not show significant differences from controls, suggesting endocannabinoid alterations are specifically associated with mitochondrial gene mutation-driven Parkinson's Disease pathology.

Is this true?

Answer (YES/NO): NO